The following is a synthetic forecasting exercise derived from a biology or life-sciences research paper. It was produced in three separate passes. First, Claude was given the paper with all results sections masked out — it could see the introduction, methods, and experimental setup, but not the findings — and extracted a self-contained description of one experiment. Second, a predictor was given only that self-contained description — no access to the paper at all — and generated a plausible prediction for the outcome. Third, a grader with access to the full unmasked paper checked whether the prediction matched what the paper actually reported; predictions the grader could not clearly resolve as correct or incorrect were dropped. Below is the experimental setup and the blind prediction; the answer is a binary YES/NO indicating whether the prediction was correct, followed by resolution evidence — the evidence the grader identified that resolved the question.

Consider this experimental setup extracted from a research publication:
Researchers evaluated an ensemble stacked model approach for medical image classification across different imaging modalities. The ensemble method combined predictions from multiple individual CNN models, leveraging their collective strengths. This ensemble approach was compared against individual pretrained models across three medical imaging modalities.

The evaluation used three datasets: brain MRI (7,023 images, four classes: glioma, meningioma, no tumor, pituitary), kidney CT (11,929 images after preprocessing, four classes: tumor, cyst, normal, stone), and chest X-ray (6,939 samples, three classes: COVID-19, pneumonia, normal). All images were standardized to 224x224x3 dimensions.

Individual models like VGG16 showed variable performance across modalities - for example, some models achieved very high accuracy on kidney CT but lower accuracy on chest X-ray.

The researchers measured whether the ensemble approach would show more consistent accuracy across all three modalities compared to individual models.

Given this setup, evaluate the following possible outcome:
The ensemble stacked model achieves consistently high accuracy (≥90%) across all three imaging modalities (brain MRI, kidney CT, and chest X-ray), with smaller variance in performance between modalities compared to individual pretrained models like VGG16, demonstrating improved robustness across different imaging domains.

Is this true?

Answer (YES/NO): YES